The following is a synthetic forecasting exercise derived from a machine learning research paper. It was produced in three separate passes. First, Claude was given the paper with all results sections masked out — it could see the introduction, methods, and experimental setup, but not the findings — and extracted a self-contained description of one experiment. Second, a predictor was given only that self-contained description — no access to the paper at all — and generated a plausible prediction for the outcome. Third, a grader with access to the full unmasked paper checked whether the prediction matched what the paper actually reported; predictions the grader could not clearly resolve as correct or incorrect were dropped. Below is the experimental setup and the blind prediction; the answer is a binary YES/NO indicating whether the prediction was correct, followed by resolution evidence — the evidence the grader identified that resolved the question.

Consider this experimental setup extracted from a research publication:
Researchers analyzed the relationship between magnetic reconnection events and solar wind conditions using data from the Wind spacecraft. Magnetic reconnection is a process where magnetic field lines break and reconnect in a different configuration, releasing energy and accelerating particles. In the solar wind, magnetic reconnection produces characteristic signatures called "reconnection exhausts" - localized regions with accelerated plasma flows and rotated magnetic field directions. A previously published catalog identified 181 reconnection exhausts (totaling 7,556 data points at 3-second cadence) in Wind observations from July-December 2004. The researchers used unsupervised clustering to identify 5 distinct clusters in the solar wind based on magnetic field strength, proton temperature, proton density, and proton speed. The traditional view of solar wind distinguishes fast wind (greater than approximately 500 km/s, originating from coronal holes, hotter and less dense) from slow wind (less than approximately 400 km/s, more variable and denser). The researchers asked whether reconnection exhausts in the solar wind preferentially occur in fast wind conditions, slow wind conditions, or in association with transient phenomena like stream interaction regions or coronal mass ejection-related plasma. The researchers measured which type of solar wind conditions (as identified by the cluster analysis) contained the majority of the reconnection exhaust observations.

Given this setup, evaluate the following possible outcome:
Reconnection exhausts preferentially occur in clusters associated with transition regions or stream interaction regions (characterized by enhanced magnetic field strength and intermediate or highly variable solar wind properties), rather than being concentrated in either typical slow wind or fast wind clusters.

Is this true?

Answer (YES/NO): NO